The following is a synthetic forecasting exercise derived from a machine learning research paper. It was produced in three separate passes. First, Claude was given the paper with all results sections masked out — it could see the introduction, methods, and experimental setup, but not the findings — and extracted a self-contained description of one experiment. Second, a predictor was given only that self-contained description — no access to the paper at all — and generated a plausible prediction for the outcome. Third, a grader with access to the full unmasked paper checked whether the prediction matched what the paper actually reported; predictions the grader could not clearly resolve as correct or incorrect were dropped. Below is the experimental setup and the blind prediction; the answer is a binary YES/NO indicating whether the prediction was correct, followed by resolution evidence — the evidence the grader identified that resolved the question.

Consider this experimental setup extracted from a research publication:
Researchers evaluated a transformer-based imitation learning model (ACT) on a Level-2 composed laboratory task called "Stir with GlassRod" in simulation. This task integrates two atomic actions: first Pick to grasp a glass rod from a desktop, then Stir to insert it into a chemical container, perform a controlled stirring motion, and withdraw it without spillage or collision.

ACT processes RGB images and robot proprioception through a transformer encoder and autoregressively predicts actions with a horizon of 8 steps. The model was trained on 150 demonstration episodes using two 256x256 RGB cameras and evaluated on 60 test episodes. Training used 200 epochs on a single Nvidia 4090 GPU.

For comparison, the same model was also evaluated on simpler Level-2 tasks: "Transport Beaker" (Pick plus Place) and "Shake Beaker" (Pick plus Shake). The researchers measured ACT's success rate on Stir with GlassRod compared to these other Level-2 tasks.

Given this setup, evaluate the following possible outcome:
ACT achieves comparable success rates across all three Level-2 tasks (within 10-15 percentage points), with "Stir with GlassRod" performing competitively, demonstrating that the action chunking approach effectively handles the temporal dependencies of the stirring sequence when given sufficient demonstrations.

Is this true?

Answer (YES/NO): NO